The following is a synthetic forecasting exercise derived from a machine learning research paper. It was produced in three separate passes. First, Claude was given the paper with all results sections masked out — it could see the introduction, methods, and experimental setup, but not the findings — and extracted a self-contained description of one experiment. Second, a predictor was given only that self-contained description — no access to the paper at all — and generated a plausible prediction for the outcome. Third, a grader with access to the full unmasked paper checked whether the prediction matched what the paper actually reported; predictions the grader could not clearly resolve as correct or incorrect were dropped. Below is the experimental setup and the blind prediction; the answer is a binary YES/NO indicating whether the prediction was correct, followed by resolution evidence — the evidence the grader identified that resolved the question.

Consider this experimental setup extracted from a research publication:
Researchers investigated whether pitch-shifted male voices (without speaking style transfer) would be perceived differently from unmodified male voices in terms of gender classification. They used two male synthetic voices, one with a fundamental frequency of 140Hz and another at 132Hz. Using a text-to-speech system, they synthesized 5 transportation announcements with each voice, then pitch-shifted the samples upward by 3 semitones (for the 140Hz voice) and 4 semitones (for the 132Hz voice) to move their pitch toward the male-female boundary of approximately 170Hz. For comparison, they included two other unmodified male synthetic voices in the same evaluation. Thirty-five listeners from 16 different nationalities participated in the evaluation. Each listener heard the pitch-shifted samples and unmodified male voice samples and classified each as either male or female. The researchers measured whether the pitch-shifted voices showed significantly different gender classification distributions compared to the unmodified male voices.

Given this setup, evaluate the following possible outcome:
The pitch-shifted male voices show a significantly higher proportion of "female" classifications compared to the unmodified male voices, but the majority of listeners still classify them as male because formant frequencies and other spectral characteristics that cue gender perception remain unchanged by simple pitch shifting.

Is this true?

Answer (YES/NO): NO